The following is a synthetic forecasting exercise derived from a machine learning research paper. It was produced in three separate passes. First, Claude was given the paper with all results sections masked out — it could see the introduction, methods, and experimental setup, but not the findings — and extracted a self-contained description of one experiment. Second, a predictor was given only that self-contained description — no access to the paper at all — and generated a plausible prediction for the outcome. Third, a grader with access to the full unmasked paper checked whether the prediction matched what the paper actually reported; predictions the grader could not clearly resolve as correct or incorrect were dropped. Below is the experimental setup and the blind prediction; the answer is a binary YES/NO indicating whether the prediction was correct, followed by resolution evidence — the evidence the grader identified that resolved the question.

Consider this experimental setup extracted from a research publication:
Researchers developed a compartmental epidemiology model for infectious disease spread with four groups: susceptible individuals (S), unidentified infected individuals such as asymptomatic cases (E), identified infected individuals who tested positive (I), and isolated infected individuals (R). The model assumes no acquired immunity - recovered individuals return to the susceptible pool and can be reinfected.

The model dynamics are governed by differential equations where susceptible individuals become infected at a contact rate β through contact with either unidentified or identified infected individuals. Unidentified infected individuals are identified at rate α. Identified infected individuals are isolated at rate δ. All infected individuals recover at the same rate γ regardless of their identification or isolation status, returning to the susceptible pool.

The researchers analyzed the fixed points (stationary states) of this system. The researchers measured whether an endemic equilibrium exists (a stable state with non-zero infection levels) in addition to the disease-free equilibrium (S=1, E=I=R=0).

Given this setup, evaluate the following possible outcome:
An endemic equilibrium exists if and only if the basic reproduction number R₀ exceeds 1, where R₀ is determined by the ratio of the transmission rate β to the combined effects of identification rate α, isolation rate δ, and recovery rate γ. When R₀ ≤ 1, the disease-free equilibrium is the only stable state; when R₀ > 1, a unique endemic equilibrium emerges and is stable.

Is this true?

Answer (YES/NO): YES